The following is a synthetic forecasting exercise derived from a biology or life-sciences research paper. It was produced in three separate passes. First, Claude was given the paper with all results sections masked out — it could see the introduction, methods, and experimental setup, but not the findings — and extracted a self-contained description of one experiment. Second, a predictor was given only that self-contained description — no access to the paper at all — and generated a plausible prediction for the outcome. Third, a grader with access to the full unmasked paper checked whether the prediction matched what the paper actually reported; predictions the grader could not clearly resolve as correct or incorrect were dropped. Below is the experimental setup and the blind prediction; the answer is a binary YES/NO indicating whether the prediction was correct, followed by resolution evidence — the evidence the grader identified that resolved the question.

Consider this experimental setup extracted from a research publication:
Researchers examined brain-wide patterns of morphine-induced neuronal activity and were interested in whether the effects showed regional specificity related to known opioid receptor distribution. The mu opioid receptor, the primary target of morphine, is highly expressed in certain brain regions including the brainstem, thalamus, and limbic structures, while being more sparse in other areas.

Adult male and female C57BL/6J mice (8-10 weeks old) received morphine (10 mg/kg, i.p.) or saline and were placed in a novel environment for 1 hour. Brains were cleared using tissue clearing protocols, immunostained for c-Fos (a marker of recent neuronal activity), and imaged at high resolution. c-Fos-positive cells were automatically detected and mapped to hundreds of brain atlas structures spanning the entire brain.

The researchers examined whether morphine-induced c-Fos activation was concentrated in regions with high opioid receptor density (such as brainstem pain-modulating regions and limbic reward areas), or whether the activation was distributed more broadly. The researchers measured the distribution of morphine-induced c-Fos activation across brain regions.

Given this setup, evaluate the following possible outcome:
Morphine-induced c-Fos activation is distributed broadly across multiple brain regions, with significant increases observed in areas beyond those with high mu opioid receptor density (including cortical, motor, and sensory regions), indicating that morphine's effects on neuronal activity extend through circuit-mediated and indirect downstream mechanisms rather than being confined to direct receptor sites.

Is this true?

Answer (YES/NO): YES